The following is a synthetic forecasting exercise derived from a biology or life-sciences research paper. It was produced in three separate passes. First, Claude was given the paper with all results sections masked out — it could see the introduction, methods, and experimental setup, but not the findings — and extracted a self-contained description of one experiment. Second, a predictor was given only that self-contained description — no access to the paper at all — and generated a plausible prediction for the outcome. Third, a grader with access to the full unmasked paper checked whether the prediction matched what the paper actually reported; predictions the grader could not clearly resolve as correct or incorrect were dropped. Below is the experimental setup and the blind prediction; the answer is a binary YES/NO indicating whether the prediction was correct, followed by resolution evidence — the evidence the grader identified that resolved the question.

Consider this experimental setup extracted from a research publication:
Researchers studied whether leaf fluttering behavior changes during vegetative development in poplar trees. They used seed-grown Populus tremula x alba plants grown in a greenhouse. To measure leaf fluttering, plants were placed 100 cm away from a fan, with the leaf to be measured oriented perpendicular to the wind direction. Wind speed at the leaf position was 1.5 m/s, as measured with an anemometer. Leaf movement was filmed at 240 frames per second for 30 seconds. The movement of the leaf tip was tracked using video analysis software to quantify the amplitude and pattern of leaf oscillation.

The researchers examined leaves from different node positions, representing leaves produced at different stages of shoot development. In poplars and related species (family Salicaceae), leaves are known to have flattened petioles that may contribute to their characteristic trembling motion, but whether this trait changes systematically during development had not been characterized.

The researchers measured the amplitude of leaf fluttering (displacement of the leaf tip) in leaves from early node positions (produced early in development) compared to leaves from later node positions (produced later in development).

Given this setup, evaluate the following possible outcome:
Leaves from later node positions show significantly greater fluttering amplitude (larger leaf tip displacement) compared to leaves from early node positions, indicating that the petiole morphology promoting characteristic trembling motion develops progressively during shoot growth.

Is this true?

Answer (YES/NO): YES